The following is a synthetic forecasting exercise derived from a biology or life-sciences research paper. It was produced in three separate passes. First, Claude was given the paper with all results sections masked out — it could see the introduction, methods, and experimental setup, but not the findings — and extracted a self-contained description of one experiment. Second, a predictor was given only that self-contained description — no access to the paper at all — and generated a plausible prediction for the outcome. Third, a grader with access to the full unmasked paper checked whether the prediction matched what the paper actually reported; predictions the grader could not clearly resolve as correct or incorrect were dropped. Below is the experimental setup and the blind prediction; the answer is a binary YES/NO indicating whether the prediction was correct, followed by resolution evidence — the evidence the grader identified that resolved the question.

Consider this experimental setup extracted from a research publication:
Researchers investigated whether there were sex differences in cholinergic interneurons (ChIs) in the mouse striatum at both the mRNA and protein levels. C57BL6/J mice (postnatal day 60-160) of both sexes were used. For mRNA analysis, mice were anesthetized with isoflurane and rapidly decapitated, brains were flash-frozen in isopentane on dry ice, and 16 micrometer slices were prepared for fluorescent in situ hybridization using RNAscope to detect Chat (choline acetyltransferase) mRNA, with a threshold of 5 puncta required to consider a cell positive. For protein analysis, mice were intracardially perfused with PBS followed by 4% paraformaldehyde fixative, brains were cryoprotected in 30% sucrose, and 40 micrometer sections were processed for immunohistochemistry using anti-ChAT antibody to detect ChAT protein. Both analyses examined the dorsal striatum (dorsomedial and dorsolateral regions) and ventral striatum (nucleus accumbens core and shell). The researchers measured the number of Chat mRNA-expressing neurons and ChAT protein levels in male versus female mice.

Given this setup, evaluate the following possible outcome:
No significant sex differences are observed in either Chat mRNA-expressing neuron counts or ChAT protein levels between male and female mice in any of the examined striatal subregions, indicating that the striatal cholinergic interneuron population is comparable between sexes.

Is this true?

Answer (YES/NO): NO